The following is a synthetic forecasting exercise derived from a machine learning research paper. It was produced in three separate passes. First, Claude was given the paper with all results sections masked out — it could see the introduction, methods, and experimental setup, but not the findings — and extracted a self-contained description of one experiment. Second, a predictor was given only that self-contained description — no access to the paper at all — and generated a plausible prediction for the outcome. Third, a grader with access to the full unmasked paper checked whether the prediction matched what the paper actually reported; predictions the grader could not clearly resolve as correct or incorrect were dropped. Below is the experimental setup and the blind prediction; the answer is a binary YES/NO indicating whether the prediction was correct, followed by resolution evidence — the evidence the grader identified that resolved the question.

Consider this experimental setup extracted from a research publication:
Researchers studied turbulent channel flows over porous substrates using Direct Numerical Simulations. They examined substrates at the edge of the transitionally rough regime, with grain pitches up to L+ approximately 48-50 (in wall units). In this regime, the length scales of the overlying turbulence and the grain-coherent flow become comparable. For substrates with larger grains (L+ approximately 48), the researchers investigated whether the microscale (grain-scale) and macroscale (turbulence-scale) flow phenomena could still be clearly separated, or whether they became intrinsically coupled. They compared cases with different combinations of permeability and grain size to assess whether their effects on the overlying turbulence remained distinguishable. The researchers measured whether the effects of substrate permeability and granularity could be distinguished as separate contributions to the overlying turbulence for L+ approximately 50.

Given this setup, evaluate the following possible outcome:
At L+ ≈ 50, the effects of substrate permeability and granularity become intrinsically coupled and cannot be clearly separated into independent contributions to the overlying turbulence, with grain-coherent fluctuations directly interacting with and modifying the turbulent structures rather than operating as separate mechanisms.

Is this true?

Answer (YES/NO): NO